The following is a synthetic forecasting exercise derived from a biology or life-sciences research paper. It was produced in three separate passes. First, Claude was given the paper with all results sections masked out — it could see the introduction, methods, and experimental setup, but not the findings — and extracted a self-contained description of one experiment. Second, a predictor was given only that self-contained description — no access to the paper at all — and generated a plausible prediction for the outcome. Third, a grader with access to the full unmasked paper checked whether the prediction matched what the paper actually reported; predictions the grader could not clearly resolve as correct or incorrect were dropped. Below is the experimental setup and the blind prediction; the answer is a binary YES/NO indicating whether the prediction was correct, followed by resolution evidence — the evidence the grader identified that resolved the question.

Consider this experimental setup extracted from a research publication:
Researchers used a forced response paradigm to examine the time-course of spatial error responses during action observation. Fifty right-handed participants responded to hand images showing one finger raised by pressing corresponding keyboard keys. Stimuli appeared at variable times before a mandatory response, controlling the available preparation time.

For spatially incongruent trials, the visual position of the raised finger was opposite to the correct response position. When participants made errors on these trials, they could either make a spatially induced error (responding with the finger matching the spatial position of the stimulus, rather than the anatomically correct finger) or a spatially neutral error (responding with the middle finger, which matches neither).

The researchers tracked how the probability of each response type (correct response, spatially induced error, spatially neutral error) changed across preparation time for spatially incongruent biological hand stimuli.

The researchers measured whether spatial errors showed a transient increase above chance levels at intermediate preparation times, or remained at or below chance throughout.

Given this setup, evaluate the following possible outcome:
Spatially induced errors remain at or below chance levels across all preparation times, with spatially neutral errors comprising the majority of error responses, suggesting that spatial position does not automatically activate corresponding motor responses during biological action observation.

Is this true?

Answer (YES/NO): NO